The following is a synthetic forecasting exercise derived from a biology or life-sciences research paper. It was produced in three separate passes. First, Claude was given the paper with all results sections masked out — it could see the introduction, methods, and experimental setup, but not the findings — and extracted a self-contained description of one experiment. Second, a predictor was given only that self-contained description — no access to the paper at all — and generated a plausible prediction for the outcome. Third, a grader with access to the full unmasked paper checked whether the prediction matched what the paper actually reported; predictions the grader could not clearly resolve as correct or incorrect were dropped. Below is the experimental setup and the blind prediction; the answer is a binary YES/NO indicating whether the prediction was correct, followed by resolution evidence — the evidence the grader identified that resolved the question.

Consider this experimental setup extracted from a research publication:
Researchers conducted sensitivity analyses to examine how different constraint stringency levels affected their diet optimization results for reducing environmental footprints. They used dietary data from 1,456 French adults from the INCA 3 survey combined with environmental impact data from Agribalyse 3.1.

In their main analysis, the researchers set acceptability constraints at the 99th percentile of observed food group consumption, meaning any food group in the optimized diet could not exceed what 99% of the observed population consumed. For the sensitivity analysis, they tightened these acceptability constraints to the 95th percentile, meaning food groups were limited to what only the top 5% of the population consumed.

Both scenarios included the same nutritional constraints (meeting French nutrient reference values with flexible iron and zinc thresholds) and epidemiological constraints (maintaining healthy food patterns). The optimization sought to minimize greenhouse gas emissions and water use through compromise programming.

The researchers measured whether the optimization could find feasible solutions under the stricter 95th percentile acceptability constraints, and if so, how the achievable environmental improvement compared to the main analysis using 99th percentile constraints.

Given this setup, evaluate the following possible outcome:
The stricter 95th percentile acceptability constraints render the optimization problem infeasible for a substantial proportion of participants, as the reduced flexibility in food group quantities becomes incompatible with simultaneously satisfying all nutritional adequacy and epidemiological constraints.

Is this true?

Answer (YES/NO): NO